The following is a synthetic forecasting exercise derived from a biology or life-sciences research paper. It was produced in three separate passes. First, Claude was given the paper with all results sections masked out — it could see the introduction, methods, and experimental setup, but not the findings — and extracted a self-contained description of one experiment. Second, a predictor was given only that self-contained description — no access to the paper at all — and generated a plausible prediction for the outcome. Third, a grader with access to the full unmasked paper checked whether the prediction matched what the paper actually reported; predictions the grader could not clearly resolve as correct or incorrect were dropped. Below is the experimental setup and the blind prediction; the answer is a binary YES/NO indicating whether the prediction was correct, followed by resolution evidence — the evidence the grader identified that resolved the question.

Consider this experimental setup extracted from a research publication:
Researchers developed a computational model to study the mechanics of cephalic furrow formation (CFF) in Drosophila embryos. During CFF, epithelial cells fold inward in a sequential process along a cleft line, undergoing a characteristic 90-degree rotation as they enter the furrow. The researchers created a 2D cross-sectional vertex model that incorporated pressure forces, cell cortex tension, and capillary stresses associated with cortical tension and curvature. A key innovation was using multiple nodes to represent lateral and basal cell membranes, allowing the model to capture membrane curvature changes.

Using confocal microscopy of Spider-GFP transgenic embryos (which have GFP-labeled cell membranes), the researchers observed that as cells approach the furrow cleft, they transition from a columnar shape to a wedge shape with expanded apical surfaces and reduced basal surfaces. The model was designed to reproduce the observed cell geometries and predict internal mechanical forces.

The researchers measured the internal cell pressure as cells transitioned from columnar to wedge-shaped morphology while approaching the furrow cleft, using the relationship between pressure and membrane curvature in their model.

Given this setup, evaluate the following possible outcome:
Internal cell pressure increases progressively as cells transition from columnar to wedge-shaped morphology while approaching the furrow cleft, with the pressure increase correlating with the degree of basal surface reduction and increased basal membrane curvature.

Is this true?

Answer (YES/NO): NO